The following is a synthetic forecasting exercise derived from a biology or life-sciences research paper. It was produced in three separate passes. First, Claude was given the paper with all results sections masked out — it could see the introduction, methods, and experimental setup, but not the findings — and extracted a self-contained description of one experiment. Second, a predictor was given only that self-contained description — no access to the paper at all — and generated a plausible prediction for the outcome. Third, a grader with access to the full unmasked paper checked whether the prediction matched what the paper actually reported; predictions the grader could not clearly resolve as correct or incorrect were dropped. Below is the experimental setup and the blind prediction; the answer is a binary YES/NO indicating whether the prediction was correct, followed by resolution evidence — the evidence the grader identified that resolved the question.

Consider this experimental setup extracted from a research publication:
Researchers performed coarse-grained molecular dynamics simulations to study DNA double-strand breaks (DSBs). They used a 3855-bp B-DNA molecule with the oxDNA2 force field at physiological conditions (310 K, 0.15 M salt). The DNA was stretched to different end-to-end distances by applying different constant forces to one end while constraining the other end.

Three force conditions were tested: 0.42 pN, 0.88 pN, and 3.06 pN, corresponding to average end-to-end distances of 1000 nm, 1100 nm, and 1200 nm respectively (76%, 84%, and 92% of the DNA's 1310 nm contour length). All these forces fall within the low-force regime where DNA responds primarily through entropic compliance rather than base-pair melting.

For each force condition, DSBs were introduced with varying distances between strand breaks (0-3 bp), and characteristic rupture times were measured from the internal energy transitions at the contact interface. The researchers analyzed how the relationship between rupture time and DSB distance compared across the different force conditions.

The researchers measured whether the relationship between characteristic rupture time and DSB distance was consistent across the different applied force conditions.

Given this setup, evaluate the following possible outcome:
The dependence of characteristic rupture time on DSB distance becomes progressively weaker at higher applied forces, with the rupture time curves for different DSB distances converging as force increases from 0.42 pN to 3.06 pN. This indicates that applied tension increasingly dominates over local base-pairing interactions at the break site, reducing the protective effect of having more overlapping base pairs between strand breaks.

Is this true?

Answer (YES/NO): NO